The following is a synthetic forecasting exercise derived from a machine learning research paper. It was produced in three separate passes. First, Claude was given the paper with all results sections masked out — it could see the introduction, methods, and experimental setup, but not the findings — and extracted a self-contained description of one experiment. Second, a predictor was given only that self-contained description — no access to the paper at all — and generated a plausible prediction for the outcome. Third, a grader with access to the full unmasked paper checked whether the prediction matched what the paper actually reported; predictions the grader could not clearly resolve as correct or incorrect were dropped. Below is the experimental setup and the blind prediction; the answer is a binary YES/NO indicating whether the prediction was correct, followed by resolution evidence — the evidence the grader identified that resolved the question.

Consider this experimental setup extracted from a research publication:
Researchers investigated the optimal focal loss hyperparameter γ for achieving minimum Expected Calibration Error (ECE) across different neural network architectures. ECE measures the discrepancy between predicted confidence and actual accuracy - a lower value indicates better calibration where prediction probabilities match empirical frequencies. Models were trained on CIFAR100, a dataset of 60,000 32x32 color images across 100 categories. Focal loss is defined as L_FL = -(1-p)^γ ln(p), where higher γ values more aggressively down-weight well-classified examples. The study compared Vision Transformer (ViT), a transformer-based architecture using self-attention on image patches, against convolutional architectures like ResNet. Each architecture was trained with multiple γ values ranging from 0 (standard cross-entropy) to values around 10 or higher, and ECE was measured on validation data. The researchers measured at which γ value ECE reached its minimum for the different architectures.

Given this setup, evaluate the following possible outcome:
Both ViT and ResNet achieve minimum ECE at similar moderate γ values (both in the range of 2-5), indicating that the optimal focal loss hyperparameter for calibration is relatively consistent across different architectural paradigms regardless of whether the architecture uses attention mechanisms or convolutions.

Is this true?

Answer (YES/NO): NO